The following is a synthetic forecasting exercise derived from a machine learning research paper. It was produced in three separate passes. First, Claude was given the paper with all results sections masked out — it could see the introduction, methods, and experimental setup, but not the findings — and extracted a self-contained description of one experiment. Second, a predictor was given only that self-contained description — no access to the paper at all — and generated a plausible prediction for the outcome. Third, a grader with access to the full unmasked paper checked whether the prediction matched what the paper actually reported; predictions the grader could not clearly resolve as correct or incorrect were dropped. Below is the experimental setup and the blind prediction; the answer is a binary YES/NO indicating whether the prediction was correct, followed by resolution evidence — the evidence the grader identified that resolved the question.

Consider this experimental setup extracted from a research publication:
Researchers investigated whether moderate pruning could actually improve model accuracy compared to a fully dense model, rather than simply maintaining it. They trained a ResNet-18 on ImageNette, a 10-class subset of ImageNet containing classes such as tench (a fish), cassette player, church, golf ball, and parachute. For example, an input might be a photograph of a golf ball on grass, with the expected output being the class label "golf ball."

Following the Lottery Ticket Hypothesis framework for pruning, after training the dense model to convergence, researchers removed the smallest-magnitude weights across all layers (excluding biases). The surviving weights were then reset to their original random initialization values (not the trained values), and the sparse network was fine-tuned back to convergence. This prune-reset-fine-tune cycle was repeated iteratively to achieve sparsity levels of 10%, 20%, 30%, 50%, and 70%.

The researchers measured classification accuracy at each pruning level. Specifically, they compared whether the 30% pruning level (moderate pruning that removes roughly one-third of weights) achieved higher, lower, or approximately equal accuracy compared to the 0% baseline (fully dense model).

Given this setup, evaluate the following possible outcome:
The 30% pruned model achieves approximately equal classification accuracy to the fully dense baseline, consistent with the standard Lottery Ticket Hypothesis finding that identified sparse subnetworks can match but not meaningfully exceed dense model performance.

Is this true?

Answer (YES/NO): NO